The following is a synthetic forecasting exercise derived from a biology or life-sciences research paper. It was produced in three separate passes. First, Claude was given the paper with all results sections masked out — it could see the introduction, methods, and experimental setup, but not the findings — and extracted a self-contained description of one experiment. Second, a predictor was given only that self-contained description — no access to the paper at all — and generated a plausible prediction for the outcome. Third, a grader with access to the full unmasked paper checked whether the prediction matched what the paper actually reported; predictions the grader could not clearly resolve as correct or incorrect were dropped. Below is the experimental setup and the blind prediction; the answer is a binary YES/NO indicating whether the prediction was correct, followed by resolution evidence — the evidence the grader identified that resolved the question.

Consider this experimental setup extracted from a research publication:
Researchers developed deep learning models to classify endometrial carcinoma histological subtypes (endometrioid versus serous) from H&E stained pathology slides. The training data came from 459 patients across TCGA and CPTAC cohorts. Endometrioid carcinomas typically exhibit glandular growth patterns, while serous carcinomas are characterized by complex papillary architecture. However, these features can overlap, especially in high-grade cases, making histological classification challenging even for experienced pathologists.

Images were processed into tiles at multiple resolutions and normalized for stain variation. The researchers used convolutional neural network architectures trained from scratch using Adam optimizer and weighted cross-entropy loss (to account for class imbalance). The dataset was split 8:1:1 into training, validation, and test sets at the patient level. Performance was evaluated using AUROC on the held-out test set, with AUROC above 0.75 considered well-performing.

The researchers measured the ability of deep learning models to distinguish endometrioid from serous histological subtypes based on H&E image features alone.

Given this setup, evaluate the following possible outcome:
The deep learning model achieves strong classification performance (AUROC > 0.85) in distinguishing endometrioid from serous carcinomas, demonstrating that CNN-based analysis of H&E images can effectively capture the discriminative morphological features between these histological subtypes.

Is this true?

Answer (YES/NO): YES